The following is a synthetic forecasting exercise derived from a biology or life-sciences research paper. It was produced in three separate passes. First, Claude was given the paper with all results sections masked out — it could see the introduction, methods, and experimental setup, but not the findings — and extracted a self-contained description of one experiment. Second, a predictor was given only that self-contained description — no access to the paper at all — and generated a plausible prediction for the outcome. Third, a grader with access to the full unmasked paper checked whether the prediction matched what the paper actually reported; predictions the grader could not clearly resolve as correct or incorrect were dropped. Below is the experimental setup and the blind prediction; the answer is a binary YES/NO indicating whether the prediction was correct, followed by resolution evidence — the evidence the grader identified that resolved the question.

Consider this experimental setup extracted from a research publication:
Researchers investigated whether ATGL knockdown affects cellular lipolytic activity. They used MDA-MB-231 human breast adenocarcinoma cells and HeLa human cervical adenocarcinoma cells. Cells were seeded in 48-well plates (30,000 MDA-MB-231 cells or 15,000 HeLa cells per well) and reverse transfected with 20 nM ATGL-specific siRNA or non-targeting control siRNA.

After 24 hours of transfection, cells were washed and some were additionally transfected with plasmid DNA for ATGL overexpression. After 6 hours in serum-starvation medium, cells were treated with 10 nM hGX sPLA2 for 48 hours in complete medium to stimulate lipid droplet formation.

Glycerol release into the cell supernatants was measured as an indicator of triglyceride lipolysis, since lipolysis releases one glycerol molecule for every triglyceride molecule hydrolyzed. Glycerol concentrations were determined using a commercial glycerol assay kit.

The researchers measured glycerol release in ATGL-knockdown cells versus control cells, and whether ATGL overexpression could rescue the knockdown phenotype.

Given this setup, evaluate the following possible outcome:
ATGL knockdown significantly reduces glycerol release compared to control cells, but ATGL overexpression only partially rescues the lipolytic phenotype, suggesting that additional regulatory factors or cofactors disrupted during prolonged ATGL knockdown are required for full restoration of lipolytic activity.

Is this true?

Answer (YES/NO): NO